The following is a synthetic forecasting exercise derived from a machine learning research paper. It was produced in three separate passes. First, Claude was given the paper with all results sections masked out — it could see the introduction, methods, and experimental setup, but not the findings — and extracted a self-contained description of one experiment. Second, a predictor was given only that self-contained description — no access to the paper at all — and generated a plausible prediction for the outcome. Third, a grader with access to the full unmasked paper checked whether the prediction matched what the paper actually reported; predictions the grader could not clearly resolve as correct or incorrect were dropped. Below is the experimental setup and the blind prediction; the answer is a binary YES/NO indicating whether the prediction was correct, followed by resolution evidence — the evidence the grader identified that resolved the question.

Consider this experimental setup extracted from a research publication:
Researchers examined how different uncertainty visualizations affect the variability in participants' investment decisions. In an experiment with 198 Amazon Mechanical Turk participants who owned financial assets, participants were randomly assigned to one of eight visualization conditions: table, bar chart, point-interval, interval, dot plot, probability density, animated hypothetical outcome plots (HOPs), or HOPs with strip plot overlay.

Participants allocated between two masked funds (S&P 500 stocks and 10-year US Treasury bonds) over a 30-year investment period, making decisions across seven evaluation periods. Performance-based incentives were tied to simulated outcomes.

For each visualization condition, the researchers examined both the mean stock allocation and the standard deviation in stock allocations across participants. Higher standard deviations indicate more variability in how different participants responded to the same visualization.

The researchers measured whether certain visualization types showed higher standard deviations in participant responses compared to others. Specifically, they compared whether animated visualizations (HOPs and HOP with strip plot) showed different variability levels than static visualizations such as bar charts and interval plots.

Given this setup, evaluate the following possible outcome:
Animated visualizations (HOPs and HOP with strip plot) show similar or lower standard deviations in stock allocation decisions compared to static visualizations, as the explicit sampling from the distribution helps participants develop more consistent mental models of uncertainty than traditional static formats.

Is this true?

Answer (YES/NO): NO